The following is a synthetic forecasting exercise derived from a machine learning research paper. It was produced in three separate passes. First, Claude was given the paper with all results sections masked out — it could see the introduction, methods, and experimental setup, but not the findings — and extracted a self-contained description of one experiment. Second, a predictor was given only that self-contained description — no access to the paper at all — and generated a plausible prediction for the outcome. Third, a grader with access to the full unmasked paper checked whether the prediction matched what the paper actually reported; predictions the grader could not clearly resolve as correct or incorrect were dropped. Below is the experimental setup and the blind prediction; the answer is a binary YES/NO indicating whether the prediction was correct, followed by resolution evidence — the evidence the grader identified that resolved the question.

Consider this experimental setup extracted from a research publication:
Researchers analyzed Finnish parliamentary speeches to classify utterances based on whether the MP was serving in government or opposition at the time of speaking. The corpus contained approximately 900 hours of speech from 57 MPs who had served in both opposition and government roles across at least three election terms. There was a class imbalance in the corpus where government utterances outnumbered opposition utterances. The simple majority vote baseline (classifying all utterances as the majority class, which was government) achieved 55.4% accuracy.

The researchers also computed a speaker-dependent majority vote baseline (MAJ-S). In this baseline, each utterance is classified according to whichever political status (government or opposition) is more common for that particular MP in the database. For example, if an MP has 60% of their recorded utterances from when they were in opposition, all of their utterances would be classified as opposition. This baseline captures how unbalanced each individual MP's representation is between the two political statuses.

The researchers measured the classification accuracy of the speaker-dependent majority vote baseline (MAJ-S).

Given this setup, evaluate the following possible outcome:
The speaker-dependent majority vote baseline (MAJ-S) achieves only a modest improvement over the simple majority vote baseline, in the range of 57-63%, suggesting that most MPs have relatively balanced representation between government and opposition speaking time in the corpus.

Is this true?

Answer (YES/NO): NO